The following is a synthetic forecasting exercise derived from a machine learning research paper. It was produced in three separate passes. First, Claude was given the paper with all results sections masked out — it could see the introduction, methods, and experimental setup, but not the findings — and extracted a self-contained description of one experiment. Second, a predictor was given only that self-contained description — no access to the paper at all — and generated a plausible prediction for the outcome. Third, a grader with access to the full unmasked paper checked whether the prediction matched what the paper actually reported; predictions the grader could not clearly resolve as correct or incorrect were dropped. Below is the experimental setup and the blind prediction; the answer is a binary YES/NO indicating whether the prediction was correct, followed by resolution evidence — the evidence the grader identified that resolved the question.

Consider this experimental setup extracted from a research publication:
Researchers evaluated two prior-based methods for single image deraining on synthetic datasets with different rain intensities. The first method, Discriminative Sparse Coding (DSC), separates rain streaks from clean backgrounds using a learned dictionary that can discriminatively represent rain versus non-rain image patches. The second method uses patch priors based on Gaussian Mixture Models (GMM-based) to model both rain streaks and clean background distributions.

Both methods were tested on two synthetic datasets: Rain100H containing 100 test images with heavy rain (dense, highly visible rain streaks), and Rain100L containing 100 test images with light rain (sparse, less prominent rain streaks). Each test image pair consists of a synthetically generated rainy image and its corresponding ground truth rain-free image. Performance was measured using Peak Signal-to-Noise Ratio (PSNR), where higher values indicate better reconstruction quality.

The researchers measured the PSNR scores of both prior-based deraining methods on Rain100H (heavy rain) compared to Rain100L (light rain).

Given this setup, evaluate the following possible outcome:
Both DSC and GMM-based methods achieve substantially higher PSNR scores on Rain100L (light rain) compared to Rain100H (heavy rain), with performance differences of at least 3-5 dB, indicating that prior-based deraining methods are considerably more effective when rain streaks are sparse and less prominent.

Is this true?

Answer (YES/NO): YES